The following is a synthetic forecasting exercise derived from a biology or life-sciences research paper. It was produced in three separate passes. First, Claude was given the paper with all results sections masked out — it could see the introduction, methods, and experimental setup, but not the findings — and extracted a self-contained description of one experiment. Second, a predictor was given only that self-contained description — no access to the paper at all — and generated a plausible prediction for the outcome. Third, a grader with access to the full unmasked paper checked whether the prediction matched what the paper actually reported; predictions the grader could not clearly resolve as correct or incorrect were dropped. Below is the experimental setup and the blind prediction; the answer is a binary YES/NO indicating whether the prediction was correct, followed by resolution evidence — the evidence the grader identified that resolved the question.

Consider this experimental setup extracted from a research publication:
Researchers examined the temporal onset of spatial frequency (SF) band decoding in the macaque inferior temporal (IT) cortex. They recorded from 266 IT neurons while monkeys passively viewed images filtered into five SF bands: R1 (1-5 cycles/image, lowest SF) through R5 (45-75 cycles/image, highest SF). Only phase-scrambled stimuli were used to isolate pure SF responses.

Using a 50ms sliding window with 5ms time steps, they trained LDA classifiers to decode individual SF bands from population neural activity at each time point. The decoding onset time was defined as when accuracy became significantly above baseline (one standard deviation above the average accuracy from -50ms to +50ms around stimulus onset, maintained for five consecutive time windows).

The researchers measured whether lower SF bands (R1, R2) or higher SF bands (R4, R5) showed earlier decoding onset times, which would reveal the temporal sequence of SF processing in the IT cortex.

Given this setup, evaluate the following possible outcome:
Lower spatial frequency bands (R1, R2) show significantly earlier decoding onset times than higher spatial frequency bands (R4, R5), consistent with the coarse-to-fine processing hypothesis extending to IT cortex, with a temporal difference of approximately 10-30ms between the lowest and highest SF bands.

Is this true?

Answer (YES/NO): YES